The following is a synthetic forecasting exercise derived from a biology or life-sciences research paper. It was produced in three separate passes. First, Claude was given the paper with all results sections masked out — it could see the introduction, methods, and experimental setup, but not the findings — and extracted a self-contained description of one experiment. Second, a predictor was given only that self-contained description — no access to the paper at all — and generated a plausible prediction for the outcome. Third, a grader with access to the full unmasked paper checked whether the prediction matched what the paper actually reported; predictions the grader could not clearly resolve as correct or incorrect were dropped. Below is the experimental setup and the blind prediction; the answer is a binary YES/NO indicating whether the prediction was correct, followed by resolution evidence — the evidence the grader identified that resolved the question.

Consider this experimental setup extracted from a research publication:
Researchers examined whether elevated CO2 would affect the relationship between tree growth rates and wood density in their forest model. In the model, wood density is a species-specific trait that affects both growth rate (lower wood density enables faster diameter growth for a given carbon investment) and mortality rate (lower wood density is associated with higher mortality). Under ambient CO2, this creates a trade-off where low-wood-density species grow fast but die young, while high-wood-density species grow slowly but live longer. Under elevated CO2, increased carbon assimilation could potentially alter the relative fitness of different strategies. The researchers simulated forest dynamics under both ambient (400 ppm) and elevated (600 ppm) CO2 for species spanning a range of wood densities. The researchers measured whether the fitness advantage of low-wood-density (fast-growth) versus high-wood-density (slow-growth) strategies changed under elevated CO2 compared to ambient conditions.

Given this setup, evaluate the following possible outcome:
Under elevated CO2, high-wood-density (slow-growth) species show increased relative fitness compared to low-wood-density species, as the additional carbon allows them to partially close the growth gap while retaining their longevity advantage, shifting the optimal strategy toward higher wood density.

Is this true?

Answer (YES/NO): NO